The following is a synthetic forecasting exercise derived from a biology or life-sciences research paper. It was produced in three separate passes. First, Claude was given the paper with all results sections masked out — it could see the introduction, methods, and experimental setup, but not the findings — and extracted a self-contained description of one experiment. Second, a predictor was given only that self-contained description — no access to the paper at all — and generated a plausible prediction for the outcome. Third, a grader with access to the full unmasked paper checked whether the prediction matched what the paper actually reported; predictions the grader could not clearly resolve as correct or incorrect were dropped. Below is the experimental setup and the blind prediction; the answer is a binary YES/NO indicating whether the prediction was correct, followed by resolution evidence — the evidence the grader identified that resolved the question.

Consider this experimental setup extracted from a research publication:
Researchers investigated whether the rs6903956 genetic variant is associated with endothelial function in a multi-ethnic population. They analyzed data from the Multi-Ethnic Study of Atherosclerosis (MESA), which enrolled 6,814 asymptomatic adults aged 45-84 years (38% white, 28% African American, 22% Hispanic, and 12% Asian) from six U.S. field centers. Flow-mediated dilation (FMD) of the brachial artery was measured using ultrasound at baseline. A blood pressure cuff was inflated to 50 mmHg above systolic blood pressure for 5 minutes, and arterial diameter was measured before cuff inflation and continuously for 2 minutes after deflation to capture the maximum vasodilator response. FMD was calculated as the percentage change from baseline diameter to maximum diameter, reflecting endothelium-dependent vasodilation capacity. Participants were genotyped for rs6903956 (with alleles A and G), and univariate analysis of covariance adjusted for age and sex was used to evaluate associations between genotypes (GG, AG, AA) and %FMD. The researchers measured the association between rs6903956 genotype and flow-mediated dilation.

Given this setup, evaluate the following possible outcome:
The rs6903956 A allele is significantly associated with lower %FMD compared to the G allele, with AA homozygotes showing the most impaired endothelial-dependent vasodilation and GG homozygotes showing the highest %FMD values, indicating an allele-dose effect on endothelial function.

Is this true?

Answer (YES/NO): NO